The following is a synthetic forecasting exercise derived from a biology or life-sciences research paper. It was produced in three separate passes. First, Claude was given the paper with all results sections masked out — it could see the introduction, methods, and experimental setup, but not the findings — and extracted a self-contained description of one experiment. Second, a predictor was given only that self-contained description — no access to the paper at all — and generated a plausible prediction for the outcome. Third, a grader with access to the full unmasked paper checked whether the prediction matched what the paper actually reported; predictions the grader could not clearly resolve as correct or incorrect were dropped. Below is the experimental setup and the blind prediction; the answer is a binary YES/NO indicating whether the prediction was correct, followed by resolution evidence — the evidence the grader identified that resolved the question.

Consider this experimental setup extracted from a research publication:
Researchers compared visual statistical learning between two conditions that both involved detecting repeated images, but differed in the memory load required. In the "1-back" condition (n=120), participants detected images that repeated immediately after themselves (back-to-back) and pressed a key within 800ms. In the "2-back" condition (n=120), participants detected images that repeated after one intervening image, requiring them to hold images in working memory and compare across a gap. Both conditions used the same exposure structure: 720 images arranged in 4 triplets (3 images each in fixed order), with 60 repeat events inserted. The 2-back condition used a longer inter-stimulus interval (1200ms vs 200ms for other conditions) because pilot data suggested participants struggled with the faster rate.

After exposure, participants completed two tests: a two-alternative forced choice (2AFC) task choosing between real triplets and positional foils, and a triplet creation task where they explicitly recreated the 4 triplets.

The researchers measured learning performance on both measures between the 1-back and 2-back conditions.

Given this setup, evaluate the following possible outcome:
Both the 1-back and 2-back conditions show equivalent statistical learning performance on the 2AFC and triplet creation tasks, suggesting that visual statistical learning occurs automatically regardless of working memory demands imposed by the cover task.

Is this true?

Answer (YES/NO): NO